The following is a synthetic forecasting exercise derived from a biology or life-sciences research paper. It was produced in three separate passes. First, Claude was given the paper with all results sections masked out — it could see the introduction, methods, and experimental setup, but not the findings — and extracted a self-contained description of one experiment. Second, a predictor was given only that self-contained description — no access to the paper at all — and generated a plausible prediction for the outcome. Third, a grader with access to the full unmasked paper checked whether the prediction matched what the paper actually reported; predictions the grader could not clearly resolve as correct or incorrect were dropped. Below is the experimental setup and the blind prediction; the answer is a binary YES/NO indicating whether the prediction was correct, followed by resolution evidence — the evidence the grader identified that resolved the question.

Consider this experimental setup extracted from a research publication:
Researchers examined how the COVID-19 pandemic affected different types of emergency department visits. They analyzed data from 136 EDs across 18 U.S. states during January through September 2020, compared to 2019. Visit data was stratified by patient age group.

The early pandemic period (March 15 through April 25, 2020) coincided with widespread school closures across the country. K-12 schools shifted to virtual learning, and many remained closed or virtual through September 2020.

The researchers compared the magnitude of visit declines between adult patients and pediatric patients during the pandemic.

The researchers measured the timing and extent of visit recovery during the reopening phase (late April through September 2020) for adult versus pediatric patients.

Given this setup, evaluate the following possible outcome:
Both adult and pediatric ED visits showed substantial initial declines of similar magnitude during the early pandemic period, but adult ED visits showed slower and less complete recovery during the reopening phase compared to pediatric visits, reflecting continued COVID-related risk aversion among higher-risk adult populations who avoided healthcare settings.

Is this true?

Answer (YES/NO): NO